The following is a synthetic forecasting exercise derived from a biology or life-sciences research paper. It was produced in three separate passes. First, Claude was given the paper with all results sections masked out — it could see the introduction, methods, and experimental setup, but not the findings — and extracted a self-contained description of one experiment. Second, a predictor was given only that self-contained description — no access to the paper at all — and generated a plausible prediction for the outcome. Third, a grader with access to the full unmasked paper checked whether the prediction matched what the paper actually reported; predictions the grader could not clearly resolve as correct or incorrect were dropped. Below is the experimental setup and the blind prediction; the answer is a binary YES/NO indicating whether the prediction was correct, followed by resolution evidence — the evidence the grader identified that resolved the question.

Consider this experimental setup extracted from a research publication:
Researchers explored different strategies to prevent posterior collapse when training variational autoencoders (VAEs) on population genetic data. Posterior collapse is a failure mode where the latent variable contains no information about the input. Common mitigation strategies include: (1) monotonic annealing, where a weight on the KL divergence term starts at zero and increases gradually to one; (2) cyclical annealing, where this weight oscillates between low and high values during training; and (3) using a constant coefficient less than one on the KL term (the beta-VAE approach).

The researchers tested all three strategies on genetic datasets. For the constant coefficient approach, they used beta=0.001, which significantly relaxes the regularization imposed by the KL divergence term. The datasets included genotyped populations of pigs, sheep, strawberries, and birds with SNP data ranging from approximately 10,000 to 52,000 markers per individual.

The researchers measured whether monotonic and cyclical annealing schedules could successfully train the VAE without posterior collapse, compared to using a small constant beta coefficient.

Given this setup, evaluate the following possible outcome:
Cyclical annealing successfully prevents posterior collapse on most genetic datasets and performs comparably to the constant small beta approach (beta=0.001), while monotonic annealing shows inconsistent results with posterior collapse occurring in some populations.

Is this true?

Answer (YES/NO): NO